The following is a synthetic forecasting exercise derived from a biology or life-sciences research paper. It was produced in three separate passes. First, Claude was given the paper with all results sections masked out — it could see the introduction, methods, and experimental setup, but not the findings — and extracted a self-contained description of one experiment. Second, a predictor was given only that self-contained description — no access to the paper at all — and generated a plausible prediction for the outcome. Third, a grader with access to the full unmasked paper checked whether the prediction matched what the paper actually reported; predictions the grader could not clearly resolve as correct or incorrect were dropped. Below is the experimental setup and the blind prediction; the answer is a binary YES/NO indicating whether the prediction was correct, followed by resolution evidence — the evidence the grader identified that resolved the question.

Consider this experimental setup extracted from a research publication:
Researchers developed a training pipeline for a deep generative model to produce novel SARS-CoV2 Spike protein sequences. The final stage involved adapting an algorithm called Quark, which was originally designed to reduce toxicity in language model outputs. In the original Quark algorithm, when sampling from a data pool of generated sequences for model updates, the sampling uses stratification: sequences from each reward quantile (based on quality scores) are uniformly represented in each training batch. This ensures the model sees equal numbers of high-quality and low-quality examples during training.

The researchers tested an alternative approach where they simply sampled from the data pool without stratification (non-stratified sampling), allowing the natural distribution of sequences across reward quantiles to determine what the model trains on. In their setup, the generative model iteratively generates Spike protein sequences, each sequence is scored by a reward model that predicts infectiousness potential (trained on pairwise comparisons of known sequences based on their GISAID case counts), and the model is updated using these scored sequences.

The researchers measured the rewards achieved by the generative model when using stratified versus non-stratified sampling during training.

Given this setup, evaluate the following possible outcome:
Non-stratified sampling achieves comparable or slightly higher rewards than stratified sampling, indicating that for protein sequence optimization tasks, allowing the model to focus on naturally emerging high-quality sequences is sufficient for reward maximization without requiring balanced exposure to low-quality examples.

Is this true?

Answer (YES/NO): YES